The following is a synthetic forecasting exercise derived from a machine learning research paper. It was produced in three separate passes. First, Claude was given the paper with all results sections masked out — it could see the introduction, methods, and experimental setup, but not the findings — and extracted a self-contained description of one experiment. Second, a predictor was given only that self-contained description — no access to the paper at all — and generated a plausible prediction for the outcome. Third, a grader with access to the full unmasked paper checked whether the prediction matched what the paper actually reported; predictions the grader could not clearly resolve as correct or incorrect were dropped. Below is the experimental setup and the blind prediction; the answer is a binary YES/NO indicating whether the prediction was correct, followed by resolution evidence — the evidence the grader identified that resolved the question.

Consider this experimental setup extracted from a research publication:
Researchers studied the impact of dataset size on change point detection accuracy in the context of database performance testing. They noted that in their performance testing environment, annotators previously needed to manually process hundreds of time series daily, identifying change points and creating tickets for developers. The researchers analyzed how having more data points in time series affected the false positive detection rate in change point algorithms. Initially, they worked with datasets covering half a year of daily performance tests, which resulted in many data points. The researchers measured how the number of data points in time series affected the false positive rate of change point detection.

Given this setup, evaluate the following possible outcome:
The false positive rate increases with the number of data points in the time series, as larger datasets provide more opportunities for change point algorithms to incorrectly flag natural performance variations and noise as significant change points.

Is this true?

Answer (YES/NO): NO